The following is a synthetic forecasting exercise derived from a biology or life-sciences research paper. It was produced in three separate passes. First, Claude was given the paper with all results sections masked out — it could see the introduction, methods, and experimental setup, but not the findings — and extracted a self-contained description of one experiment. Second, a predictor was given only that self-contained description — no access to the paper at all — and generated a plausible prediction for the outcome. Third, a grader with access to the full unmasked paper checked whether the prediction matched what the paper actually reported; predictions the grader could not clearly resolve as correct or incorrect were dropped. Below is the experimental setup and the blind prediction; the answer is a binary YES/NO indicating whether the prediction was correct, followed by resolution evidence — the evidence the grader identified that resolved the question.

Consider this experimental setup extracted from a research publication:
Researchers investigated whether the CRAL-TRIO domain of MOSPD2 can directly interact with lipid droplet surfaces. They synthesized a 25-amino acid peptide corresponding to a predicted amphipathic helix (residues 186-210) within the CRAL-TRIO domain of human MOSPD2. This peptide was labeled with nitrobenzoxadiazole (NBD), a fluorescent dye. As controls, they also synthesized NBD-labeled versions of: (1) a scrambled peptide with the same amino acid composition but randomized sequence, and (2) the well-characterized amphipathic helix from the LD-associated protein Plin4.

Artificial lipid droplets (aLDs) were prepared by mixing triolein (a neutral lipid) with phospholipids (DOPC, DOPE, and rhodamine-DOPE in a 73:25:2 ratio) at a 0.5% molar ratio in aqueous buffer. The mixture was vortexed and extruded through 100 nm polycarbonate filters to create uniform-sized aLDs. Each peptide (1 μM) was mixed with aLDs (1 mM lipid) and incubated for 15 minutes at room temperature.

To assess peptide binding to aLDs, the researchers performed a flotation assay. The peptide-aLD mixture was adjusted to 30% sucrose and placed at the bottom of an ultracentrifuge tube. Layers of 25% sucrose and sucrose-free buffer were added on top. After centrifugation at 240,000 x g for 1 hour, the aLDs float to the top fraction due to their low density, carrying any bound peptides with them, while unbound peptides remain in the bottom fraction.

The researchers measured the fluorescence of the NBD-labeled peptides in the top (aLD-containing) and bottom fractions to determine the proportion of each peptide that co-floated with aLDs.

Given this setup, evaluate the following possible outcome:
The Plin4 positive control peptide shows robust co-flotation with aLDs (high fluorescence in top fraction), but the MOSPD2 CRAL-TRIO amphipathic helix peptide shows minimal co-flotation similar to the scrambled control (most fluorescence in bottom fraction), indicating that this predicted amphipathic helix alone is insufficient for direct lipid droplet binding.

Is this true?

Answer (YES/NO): NO